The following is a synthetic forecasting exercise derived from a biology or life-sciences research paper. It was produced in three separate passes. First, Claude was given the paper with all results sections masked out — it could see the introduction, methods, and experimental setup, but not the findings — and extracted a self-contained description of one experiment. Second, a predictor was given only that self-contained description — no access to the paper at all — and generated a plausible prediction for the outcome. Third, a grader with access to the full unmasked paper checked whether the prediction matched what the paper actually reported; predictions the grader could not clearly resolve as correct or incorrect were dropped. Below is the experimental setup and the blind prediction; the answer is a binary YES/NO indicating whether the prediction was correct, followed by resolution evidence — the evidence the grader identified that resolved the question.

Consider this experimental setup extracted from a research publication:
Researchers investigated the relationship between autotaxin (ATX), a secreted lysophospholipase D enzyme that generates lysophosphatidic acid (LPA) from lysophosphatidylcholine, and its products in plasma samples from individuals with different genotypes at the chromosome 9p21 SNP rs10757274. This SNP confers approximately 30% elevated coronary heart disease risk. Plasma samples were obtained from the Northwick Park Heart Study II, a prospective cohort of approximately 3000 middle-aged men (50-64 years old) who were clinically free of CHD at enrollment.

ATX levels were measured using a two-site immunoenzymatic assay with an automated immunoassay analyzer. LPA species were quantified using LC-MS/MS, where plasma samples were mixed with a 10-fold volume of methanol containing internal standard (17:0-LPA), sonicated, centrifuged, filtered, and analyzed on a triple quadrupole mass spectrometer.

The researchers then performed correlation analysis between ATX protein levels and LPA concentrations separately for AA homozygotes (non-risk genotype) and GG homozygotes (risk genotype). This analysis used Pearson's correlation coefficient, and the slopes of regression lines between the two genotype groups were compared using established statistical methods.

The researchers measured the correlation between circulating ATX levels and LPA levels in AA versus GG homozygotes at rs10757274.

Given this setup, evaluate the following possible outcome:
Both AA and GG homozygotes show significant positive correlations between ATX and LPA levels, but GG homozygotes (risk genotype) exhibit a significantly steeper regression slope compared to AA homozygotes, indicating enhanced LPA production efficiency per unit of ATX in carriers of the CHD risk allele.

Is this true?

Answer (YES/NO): NO